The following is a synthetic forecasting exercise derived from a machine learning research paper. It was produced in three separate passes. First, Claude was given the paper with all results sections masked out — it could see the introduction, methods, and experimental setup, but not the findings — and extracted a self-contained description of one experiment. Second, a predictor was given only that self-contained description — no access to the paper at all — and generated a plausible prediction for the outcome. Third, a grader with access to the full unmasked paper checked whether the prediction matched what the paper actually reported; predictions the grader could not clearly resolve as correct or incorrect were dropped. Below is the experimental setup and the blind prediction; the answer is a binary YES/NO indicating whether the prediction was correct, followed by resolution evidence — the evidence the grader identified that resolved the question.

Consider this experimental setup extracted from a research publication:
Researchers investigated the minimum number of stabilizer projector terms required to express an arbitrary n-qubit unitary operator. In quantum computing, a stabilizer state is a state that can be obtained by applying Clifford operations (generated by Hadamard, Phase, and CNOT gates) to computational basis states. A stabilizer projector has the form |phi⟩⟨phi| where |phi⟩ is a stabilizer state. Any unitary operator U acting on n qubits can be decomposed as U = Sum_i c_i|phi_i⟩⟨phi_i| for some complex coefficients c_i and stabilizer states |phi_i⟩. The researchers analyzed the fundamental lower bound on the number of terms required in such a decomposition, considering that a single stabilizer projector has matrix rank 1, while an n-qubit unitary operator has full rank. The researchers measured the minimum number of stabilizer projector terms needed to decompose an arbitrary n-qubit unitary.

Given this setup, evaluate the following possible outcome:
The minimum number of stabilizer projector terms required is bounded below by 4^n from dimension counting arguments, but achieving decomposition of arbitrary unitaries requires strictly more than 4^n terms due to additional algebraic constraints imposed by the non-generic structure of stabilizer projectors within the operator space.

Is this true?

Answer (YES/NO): NO